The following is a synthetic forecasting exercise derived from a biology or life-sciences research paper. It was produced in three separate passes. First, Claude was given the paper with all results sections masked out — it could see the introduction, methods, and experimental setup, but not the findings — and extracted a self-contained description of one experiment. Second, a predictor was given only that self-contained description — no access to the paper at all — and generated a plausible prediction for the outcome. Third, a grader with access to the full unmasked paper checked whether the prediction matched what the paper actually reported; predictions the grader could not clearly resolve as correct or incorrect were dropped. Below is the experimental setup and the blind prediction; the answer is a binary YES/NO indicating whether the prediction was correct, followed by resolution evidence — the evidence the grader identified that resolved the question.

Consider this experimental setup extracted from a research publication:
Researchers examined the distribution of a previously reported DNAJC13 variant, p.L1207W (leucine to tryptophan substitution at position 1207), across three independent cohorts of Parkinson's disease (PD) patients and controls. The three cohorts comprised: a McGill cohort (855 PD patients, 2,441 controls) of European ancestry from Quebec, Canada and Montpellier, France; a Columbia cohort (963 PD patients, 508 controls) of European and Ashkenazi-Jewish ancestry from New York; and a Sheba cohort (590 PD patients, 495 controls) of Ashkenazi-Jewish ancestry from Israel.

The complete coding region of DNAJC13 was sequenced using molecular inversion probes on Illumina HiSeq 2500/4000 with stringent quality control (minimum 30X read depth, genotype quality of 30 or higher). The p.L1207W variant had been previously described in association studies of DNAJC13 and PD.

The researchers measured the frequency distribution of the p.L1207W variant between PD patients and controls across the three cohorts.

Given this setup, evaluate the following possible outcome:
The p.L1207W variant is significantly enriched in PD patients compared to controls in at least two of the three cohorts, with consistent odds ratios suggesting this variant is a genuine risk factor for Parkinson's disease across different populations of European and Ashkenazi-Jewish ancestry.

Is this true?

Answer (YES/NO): NO